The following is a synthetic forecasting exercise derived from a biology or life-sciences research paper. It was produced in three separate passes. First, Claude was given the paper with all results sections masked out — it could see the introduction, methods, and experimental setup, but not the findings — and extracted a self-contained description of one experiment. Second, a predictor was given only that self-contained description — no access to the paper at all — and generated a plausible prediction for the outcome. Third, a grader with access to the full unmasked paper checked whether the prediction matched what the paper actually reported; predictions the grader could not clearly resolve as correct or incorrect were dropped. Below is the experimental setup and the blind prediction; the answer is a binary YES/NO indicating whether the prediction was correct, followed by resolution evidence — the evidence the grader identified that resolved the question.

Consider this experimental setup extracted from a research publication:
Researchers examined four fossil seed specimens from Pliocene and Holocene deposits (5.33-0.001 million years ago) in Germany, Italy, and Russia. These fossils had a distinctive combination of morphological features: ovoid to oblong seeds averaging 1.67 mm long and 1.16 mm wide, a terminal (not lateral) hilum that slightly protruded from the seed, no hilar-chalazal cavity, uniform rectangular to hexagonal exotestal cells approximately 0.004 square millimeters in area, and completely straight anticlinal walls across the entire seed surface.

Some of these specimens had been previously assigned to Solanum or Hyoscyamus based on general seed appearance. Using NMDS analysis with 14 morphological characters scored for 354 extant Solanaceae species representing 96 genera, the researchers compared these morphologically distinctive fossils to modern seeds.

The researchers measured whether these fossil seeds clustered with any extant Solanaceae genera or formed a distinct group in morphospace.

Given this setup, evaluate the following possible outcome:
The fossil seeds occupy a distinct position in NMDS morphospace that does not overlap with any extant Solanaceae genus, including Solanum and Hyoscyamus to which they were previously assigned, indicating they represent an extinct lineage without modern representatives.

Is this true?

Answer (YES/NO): YES